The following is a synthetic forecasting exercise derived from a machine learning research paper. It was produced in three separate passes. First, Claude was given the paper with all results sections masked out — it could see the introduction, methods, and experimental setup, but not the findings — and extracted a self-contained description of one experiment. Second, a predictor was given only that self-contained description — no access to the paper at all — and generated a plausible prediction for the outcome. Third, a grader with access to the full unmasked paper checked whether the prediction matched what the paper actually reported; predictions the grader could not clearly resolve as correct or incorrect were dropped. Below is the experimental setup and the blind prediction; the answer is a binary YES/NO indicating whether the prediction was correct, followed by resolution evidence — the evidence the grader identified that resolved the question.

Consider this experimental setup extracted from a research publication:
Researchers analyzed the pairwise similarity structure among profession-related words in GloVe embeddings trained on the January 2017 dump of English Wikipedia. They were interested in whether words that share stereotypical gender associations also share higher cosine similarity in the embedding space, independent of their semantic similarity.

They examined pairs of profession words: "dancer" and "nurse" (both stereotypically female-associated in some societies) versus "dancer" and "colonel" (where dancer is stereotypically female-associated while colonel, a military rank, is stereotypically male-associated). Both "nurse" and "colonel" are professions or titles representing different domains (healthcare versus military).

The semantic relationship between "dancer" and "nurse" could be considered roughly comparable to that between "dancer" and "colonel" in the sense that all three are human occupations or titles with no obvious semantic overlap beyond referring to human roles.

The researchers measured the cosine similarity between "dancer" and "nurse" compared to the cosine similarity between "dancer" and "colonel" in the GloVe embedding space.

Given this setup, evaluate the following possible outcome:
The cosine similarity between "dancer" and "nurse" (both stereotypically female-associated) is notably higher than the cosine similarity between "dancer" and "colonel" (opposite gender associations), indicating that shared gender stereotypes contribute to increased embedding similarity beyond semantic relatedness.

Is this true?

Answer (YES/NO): YES